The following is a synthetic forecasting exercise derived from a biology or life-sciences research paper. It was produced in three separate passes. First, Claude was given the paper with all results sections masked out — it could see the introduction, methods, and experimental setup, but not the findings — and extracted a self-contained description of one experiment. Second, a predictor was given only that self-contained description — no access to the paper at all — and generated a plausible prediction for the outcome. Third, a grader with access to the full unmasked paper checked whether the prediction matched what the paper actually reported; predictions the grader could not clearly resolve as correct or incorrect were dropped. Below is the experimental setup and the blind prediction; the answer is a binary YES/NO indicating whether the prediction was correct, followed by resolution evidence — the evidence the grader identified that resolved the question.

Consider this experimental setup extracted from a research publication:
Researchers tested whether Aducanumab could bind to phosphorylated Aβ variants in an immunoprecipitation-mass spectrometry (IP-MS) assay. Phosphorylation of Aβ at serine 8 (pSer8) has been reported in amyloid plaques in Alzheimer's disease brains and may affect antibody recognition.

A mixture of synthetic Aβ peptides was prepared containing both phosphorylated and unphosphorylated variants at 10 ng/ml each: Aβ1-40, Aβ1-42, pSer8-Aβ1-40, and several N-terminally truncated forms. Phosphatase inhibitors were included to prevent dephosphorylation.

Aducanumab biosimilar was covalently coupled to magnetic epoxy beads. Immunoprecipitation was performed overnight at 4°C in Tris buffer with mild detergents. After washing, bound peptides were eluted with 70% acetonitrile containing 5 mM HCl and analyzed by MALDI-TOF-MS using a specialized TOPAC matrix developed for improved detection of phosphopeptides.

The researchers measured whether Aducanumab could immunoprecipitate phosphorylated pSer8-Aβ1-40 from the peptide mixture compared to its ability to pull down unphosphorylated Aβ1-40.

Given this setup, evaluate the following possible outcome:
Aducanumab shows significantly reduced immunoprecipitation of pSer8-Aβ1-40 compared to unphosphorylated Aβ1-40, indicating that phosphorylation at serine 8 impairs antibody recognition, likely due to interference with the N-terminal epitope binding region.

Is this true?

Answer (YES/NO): NO